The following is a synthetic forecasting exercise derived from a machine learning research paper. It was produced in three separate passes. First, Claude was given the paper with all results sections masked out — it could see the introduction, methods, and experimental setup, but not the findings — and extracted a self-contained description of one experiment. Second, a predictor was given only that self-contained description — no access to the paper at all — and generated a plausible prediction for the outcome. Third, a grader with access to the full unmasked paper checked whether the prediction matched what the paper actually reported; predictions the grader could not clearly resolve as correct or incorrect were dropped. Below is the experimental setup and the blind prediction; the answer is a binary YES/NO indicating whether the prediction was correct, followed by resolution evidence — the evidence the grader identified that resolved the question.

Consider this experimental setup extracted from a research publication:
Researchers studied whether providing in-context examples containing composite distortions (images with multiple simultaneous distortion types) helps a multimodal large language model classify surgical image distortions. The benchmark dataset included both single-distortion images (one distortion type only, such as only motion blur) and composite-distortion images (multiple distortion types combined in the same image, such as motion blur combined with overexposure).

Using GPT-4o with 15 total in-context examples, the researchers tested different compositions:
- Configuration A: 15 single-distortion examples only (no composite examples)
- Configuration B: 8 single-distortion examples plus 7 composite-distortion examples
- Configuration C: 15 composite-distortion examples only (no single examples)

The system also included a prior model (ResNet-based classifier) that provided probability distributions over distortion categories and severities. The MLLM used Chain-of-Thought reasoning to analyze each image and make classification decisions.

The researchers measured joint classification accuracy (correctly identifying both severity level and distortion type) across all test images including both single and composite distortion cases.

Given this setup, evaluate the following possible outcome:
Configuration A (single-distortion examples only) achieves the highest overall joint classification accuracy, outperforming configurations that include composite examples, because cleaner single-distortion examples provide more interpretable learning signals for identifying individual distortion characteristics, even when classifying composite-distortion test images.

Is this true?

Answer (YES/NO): NO